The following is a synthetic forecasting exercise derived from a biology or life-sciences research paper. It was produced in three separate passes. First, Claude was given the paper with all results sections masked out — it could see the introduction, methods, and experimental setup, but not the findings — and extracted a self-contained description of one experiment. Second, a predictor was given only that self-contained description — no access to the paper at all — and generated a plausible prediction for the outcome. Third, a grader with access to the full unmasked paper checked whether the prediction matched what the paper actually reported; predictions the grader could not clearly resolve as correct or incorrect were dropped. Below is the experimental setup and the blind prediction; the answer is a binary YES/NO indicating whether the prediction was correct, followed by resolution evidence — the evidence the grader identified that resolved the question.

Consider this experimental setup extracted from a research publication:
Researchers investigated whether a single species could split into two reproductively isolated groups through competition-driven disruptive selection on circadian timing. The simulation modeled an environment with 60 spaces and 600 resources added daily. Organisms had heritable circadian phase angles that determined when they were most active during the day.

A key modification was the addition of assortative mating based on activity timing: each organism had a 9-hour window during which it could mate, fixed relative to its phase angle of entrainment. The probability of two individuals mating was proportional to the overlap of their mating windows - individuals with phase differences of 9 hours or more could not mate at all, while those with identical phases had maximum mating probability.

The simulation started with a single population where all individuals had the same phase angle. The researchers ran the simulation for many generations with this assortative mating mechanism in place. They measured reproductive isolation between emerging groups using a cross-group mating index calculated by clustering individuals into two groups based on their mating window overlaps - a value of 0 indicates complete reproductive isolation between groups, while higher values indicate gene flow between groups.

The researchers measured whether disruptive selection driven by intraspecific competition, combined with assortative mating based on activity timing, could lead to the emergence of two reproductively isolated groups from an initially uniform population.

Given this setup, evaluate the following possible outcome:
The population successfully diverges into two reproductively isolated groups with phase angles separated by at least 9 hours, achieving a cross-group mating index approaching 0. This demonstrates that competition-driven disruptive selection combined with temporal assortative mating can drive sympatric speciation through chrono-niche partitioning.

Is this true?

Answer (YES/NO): YES